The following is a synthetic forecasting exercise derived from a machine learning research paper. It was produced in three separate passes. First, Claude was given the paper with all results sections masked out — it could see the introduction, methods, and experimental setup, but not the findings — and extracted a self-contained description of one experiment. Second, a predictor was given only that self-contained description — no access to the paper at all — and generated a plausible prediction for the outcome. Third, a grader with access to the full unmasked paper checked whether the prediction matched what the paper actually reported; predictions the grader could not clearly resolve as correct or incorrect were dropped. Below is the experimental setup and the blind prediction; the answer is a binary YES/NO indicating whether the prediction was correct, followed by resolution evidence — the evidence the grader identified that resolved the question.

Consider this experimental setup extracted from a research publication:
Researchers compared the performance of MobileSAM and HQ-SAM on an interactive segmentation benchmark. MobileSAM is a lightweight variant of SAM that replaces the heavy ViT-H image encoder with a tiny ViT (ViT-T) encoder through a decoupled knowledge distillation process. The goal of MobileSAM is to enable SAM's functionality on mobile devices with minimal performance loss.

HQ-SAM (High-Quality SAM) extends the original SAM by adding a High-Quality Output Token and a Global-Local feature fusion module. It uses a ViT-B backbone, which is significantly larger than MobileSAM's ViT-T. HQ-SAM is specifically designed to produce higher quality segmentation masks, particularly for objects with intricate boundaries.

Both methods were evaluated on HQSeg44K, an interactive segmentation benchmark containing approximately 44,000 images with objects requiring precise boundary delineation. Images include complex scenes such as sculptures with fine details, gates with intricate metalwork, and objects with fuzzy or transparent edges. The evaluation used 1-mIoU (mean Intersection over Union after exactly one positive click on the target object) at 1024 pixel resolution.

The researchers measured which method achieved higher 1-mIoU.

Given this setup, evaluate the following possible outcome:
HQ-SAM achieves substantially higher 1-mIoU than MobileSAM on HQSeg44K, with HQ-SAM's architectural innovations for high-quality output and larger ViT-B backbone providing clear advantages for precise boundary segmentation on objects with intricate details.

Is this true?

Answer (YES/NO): NO